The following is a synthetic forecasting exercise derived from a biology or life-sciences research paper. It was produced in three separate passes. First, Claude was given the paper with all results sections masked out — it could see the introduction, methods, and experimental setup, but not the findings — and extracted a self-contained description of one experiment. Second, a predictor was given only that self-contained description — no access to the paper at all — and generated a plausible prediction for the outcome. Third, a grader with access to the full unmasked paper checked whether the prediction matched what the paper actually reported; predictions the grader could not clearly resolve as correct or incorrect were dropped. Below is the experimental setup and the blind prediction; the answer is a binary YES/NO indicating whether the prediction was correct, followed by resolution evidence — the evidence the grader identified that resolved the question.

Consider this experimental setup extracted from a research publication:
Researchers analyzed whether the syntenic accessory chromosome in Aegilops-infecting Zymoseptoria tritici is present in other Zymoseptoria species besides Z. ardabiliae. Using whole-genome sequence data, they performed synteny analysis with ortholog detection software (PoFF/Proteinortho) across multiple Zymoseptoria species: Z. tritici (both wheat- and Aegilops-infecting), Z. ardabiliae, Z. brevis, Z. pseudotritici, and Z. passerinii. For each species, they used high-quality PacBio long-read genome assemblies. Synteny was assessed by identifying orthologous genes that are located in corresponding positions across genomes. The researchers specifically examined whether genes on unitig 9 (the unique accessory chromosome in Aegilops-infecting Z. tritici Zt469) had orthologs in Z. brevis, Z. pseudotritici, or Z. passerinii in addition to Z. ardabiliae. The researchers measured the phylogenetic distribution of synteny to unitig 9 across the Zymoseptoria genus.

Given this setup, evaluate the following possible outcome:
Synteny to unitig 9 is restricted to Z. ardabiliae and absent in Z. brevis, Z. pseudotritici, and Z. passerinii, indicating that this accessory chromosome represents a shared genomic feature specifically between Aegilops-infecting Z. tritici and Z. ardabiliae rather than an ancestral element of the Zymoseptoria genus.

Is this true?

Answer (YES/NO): NO